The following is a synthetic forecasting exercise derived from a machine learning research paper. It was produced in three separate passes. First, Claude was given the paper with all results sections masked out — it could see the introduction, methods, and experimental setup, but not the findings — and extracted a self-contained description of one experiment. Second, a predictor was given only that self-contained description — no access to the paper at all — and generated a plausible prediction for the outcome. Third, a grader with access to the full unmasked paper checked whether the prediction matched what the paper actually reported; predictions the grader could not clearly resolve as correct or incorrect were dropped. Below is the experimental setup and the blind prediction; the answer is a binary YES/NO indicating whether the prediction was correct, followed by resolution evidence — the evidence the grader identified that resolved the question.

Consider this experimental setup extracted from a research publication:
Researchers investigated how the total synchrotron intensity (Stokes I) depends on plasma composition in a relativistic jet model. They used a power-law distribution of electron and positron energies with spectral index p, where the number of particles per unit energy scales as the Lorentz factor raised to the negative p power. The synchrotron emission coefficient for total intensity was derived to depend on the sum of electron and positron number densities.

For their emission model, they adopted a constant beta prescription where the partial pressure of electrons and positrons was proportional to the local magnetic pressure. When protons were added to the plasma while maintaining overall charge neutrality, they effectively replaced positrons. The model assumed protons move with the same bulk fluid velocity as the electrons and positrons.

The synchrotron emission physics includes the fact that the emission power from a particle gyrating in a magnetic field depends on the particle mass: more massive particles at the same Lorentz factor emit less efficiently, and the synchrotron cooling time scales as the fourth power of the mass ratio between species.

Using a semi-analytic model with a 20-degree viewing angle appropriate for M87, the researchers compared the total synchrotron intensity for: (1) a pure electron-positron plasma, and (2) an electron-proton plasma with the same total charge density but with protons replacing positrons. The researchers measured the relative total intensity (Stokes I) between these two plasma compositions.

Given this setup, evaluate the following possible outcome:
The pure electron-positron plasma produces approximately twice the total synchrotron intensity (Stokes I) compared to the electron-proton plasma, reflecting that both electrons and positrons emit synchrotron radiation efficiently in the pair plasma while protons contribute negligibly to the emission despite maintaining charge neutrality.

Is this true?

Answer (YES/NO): YES